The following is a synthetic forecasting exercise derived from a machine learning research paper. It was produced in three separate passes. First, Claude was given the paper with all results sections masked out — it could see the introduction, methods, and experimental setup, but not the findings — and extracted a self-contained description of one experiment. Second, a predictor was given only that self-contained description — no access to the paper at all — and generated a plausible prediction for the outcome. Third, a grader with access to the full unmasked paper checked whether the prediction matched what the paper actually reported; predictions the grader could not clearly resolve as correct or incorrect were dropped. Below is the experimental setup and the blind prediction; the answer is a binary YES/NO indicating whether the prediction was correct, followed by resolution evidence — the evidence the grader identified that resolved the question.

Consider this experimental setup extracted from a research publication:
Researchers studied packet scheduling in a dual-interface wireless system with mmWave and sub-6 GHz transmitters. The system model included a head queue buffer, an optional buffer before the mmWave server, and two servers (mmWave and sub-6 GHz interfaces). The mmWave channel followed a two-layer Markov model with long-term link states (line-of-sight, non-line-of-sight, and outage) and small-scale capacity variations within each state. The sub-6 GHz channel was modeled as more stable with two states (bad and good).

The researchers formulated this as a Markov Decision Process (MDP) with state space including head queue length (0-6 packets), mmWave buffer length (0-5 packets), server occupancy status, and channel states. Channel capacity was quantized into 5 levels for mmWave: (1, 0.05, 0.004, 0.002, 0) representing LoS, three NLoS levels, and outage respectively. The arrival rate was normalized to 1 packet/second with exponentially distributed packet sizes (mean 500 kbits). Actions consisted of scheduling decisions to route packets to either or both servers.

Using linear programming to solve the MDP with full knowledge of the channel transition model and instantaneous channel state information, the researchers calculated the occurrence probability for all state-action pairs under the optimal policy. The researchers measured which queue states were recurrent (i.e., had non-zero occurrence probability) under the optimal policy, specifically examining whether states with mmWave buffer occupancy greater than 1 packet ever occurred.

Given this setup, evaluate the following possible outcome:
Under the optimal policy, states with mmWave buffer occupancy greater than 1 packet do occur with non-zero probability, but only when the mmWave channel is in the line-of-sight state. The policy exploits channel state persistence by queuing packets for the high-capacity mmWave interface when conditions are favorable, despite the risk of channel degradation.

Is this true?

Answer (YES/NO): NO